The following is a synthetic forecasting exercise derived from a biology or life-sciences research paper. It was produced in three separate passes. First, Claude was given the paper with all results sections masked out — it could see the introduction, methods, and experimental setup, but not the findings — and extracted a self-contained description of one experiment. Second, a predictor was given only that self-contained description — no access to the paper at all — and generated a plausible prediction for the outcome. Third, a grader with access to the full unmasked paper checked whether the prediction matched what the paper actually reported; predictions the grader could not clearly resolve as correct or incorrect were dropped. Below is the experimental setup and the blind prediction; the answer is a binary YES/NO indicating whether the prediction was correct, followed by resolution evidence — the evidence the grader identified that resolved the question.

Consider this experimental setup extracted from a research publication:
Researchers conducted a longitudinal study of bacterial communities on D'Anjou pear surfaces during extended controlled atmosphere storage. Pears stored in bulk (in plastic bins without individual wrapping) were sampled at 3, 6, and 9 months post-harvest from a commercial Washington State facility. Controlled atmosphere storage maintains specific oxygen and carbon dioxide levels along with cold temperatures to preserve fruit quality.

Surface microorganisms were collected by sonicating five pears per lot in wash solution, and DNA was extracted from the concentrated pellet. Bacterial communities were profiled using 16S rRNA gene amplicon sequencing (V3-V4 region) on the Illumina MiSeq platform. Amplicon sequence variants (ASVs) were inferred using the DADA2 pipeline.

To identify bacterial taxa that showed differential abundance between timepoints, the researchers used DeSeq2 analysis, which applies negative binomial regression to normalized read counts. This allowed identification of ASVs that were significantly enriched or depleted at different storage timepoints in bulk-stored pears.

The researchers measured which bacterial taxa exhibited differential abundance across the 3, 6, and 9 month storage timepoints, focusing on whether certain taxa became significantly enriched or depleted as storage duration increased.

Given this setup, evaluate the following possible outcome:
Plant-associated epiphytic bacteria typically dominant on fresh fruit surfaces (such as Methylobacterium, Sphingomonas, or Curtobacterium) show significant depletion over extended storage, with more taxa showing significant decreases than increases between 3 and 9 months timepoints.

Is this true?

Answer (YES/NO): NO